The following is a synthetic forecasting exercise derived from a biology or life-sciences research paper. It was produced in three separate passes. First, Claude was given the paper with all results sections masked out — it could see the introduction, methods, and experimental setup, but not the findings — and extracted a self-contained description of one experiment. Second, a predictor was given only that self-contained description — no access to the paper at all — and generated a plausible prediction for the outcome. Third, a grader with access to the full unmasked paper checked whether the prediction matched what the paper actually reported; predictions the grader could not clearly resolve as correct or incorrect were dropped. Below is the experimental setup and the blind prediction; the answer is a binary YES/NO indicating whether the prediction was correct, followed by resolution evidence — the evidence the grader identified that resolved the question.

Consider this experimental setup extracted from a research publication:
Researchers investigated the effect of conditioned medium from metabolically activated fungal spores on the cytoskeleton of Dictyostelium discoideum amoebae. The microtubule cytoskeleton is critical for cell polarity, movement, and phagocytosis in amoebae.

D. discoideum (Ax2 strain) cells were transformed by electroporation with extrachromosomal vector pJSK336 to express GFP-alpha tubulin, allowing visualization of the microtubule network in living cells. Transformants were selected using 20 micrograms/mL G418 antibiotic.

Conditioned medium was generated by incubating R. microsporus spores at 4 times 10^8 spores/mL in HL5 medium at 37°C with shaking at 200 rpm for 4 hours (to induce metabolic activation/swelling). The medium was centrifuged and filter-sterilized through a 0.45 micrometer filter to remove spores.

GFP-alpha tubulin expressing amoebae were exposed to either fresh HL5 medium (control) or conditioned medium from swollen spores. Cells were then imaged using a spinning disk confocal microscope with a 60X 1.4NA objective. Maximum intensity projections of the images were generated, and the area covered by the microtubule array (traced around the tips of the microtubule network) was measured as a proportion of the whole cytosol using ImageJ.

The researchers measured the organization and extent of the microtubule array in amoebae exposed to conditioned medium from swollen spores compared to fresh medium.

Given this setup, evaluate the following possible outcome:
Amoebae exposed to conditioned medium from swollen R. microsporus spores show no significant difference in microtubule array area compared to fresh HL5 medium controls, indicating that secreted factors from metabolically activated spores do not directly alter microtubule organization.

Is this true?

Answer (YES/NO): YES